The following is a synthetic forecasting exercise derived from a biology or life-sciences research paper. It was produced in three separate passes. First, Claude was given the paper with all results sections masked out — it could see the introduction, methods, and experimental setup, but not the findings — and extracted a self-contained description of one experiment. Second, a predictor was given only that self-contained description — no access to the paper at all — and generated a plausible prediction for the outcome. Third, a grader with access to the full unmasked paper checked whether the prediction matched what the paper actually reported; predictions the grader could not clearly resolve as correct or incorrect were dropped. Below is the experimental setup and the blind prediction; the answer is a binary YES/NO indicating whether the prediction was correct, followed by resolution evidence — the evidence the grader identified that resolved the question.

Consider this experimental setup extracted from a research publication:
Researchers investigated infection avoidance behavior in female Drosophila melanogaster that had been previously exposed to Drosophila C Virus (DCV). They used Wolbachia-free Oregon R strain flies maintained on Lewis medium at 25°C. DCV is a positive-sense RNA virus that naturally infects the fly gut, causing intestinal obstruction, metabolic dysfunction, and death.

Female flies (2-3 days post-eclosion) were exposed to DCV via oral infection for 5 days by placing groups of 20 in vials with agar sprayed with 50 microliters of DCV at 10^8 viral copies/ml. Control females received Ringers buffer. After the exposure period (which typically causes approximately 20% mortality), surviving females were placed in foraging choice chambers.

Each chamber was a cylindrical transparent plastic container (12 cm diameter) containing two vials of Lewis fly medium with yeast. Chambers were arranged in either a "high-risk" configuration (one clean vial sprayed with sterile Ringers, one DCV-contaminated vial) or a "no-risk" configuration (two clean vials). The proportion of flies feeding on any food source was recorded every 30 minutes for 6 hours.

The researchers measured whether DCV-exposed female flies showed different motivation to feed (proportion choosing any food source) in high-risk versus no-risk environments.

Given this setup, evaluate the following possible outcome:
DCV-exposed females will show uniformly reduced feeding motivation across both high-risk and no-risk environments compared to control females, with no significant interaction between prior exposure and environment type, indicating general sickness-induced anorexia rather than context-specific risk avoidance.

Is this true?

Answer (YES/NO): NO